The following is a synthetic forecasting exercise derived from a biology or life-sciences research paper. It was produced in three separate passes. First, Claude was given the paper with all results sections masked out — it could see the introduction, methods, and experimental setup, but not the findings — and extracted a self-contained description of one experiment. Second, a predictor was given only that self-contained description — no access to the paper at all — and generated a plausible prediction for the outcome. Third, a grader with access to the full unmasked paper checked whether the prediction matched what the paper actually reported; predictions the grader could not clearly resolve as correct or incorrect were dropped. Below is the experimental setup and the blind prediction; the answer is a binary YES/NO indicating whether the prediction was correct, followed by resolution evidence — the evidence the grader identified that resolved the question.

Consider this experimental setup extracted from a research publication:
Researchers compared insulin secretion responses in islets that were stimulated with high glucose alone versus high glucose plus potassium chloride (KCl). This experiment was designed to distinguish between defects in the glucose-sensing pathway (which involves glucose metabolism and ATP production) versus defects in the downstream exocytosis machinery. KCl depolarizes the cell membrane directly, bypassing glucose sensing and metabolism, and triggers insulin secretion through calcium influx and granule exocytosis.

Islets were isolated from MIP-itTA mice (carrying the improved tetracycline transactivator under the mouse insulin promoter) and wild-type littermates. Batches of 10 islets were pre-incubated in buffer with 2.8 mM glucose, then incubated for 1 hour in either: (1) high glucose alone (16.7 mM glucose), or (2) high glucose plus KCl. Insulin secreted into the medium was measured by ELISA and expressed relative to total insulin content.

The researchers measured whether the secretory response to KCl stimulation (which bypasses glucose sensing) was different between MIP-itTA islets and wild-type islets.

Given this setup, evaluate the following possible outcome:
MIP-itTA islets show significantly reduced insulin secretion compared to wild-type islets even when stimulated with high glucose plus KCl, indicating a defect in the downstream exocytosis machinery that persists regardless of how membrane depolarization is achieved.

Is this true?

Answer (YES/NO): YES